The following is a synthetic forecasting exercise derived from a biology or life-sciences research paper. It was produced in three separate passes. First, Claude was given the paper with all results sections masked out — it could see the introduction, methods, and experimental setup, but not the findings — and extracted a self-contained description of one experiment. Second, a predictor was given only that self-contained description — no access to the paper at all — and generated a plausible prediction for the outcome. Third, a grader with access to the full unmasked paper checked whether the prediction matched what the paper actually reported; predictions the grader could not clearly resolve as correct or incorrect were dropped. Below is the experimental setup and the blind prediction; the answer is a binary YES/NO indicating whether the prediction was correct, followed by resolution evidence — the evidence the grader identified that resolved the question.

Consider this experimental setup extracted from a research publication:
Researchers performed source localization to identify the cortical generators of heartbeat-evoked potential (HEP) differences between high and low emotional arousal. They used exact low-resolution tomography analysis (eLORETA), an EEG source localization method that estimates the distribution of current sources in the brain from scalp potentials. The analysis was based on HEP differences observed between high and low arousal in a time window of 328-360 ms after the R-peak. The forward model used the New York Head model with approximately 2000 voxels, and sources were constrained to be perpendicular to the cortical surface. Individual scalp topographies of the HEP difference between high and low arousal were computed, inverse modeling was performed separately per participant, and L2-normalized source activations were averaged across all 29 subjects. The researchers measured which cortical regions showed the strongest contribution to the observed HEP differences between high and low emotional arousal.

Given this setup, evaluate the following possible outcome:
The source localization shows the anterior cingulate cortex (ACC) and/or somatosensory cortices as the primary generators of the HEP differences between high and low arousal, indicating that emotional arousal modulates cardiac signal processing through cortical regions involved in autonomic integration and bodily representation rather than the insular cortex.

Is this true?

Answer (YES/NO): NO